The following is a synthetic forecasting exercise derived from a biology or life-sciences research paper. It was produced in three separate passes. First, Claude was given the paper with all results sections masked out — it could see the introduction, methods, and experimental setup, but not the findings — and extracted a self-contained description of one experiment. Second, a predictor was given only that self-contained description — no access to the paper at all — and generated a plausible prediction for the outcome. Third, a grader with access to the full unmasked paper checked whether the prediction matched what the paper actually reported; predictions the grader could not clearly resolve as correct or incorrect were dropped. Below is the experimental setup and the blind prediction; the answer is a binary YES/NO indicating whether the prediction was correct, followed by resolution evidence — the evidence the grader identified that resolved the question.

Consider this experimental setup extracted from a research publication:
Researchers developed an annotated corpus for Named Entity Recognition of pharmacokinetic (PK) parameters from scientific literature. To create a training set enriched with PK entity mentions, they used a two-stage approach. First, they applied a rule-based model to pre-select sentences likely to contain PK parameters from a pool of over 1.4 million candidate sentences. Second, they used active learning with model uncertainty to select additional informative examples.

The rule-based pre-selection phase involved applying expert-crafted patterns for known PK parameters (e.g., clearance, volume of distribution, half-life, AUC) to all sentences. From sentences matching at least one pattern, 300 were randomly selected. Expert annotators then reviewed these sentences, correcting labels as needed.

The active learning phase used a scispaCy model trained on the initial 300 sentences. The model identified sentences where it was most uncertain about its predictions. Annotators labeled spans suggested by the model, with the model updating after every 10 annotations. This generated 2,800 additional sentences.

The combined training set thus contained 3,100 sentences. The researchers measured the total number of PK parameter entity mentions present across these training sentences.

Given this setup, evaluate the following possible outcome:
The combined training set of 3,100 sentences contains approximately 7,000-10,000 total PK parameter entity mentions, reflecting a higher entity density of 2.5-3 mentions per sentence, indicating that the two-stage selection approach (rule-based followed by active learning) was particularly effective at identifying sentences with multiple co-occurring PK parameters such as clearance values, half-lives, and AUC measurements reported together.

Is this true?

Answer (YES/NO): NO